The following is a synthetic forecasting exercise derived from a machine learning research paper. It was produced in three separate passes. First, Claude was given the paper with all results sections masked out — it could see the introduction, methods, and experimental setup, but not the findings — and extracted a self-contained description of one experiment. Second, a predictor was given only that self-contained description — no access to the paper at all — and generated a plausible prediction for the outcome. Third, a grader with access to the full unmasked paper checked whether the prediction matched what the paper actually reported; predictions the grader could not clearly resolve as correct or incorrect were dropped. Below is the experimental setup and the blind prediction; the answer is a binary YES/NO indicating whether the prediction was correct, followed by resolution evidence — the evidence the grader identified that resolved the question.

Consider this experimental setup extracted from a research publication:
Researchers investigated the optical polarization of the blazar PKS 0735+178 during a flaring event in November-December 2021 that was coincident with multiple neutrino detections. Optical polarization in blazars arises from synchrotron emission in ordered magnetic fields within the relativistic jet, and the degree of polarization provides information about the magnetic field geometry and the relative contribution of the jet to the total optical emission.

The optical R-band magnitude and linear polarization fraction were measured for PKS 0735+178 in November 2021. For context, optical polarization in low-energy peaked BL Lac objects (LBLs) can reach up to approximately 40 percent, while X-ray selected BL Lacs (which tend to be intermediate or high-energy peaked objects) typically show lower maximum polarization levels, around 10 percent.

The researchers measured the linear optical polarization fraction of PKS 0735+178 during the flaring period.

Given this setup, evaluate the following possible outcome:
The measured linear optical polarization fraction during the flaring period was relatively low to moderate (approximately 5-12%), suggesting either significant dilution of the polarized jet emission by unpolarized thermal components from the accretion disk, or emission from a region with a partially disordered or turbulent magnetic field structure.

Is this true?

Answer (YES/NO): YES